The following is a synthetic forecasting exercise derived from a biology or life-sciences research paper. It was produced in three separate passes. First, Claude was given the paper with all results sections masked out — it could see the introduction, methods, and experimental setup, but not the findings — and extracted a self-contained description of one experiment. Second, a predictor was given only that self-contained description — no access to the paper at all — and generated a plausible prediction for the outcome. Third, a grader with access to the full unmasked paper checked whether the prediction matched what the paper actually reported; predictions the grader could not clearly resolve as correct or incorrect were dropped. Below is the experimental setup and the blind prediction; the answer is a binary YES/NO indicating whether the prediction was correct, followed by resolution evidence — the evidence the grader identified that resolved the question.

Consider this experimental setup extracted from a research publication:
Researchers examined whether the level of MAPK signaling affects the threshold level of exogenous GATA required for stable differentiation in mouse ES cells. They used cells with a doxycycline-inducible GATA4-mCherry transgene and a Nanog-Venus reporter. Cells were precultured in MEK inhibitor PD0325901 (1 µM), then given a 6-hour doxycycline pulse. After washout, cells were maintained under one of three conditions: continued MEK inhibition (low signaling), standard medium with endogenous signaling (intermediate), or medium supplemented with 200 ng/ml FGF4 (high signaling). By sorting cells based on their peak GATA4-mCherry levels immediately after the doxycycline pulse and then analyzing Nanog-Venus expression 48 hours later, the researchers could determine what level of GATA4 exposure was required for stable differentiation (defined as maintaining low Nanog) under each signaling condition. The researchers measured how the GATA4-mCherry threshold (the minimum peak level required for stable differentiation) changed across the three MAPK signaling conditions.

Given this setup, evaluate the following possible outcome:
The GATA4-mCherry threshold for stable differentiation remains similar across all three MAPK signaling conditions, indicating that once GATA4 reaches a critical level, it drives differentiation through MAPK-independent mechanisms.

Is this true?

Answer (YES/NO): NO